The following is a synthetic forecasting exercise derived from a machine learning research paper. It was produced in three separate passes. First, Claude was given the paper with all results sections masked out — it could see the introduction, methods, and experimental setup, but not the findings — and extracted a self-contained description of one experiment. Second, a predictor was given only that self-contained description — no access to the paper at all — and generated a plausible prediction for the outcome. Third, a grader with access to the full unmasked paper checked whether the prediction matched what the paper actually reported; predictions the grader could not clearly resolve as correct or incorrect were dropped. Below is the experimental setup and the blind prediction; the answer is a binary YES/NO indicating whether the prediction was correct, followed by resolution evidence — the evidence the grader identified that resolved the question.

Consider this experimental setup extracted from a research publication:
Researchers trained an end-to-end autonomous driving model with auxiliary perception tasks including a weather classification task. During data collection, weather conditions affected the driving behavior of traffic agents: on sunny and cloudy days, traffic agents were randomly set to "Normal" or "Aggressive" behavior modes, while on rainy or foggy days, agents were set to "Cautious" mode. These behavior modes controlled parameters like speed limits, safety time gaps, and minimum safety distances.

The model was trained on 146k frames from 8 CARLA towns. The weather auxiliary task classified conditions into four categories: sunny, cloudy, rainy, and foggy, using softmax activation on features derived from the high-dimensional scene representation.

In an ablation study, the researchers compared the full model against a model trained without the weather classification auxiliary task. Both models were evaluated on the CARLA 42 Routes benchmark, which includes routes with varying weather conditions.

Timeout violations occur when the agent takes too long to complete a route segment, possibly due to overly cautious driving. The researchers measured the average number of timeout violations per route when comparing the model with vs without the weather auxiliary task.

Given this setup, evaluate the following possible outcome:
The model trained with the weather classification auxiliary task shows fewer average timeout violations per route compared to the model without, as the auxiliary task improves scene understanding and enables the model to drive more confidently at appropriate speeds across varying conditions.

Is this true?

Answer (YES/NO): YES